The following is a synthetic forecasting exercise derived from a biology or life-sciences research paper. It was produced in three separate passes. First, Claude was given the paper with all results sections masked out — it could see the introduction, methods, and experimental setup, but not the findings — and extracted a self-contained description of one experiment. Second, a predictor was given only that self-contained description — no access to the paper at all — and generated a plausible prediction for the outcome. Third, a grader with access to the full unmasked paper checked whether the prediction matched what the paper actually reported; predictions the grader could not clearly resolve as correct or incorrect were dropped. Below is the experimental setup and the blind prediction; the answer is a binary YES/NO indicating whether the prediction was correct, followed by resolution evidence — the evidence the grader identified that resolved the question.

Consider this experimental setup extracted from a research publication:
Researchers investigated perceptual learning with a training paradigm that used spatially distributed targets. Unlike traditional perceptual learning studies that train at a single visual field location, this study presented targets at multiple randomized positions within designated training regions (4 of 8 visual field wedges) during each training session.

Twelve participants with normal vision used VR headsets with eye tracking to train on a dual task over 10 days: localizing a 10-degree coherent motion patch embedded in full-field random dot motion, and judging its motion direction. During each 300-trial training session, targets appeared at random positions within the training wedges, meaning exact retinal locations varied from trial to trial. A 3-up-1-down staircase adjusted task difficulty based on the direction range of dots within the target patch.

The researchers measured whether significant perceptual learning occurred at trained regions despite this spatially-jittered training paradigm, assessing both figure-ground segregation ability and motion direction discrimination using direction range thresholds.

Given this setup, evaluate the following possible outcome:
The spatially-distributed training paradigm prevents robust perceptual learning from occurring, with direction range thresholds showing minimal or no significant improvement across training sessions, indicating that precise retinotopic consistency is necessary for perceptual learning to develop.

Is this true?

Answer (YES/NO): NO